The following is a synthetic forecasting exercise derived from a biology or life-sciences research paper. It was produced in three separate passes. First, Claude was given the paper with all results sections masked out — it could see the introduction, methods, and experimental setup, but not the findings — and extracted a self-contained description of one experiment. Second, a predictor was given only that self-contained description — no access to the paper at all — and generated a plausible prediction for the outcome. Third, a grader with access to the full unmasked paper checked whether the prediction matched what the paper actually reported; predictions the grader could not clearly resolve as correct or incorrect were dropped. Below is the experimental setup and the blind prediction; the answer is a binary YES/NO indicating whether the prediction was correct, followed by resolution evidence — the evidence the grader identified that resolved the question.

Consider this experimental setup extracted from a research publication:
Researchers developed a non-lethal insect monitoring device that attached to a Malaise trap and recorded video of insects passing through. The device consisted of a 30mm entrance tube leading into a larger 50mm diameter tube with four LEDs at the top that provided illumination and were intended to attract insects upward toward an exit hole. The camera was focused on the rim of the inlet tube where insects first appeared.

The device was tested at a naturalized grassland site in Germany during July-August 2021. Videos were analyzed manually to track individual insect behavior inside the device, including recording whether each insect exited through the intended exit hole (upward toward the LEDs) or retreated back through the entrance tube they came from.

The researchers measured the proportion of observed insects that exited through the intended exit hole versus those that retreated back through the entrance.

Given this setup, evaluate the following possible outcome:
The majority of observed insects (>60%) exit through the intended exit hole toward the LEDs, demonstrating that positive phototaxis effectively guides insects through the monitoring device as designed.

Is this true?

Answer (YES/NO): YES